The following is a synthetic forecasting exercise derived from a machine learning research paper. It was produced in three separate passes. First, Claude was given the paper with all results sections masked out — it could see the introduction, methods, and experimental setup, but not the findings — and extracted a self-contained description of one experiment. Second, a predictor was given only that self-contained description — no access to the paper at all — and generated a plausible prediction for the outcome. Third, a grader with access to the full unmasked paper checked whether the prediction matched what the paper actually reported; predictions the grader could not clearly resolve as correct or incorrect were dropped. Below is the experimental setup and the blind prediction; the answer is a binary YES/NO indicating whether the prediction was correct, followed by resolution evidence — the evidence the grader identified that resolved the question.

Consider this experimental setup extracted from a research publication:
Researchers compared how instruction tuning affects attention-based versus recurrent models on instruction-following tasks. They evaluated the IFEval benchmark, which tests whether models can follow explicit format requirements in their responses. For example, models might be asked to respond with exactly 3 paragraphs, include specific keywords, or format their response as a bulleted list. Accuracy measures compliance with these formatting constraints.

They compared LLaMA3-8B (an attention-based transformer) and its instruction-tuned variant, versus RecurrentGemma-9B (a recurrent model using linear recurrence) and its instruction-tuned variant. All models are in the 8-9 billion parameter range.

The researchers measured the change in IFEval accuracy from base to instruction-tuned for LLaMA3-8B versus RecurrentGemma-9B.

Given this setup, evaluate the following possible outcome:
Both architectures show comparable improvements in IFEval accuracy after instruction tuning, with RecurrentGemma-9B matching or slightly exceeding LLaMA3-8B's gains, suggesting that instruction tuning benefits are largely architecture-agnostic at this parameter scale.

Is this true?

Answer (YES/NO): NO